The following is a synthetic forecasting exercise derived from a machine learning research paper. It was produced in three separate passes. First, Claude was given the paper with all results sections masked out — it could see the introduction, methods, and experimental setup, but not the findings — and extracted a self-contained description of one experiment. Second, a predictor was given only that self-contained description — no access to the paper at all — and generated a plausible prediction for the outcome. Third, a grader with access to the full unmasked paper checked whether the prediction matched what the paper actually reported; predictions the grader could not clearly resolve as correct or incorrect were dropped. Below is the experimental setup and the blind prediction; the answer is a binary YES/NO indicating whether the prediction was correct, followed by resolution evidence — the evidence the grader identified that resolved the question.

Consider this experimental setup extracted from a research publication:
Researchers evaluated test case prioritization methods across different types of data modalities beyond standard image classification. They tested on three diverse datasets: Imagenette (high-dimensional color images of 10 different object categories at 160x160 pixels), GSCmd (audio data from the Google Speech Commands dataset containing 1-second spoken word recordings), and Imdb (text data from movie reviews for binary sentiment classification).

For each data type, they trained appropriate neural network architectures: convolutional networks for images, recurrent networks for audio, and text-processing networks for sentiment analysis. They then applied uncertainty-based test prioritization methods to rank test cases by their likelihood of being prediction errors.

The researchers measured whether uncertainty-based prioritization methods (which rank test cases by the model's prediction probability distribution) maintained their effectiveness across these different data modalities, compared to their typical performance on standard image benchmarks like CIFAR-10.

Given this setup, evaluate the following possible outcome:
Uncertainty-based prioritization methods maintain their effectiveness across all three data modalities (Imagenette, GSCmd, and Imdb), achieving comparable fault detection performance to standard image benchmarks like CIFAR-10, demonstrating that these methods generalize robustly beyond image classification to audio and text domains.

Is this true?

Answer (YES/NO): NO